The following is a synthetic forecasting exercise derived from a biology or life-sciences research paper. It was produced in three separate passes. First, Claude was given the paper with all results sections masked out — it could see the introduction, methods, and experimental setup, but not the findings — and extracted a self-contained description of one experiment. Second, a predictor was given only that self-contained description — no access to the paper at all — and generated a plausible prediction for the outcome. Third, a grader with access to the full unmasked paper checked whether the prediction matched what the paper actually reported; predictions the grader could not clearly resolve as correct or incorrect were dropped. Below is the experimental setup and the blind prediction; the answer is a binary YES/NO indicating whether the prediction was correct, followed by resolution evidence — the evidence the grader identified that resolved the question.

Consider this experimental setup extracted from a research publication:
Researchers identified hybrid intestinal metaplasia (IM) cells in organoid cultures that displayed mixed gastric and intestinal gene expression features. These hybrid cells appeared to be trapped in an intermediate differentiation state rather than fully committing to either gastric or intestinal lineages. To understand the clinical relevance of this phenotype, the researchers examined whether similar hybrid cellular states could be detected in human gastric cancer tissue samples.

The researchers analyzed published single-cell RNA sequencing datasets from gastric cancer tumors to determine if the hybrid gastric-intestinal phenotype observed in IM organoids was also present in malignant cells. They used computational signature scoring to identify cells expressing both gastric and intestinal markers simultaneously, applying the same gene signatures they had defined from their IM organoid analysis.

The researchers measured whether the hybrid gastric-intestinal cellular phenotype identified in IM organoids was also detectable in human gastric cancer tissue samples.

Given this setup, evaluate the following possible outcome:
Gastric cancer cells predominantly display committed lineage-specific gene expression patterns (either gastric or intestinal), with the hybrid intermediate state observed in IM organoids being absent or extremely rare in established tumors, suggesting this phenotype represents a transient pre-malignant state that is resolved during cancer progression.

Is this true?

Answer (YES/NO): NO